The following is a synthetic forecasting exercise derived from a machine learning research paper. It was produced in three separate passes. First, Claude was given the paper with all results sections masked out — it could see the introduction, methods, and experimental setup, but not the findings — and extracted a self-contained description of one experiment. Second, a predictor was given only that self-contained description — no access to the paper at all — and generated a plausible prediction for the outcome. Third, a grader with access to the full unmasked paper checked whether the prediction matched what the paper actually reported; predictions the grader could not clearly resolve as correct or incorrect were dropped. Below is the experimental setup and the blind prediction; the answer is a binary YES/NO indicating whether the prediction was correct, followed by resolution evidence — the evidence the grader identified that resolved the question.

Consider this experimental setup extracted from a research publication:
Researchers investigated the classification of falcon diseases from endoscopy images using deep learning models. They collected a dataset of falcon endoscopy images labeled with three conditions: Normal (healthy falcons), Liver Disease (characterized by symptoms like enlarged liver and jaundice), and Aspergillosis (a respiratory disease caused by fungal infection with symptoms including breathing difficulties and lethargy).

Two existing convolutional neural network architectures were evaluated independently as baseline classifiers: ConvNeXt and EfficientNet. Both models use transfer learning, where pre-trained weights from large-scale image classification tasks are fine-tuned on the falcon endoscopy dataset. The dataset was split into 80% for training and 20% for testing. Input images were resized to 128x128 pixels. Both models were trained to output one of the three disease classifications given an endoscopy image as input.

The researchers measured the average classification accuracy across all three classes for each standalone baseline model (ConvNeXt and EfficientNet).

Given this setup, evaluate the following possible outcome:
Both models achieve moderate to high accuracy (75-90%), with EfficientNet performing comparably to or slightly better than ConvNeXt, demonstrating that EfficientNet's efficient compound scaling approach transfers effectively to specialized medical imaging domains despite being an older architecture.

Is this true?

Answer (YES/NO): NO